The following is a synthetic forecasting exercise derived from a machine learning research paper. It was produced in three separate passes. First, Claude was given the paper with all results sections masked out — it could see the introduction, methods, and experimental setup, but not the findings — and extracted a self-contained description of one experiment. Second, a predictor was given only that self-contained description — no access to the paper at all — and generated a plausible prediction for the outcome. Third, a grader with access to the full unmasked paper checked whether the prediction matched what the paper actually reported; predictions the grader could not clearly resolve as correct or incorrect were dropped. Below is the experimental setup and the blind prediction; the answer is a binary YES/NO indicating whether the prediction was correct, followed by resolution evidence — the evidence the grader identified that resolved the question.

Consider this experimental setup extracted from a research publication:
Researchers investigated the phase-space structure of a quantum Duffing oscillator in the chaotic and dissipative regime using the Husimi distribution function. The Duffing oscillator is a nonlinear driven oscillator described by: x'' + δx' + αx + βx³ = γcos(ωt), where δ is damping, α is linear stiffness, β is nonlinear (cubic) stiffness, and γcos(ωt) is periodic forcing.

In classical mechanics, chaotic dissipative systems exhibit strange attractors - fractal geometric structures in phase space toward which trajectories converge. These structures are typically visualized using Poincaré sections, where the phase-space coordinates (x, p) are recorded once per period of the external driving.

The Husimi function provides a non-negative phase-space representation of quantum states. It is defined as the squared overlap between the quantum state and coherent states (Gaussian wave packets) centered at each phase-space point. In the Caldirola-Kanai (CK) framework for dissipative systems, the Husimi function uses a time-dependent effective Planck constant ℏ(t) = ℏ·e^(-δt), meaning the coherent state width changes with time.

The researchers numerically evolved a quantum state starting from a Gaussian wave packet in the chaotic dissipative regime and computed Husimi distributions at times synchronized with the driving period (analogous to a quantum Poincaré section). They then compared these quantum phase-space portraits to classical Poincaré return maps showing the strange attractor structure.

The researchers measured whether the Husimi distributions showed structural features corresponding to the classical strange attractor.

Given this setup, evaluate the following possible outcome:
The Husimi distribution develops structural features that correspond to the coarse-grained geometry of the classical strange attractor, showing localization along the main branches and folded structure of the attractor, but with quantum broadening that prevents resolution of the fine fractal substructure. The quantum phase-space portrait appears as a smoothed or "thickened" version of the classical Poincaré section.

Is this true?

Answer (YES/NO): YES